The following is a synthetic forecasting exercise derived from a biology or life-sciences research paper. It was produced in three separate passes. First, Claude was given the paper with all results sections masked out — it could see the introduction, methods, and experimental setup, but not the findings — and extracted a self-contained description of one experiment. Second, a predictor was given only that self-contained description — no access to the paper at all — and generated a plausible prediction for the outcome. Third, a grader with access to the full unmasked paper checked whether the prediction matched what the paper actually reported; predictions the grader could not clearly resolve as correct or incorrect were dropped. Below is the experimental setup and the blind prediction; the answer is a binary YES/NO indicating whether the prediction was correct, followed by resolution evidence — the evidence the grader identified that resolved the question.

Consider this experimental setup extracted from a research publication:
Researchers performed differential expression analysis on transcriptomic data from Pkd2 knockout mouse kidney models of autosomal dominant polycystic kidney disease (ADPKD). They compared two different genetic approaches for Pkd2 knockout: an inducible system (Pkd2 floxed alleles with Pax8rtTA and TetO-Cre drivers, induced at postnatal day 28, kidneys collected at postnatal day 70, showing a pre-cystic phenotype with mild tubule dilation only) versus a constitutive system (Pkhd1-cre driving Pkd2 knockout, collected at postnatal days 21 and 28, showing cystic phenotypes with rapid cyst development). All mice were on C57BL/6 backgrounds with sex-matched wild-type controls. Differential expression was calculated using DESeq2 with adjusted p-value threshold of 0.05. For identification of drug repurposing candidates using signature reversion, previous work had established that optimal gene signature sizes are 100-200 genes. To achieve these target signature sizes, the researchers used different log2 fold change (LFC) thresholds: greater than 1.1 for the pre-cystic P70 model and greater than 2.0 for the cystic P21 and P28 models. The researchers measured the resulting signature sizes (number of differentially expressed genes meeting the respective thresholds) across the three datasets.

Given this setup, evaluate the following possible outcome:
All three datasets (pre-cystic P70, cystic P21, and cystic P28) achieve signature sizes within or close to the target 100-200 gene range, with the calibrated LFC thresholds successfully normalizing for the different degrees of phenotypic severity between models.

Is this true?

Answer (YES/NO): YES